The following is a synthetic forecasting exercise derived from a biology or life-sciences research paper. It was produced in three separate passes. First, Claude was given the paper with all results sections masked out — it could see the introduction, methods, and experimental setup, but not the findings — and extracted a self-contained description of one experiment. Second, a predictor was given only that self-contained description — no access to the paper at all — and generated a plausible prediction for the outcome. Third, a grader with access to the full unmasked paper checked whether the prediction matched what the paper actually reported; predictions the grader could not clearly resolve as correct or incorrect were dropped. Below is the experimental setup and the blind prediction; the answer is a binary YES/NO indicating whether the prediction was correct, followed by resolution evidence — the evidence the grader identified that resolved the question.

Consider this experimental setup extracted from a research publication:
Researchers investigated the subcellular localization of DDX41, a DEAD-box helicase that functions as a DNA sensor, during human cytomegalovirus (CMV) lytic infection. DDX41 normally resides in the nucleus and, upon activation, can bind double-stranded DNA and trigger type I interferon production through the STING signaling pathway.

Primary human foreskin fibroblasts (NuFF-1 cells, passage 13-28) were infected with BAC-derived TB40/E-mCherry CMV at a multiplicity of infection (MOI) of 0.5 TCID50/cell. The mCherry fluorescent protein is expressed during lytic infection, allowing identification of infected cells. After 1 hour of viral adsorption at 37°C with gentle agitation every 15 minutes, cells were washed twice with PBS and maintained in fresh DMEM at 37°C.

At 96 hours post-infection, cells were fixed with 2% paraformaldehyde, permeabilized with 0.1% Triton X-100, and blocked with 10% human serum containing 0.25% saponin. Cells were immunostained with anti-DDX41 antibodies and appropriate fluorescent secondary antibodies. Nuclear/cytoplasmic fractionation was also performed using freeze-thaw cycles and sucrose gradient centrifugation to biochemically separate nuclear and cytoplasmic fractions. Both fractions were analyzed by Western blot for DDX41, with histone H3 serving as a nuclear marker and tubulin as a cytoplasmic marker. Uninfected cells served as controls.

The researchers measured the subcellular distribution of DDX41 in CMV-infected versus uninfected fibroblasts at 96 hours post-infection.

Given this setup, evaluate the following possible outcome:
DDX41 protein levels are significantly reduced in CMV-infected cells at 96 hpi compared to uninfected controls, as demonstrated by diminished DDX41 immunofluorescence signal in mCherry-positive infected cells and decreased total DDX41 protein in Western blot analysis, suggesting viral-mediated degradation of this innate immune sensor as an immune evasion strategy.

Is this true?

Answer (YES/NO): NO